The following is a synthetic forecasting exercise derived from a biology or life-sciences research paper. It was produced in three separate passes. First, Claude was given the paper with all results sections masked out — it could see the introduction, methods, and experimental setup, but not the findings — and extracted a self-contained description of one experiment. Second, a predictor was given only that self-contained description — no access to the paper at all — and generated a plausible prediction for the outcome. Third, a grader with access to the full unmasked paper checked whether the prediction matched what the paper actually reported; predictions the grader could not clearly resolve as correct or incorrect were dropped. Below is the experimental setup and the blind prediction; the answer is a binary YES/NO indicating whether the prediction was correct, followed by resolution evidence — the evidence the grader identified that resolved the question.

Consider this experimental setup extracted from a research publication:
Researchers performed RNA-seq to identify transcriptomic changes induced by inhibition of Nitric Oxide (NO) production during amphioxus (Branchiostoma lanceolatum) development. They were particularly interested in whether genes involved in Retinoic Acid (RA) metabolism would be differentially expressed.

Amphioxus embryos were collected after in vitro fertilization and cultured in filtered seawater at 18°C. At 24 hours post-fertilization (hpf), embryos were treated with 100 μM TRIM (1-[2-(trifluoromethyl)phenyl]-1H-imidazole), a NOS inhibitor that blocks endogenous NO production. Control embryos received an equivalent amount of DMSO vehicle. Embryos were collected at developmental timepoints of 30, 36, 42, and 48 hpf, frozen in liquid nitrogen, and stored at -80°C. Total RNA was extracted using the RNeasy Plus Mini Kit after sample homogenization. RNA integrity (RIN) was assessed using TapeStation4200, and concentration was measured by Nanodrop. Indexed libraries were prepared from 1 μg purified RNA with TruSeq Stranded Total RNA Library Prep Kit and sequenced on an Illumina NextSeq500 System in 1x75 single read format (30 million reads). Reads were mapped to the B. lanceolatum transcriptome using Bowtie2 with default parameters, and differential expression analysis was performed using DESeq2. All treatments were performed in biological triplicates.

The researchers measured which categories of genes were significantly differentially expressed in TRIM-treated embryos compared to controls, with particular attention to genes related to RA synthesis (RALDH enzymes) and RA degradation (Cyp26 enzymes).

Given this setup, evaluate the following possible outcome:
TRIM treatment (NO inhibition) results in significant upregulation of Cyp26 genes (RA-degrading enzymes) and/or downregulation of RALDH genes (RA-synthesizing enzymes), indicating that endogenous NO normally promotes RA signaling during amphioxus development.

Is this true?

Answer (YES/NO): NO